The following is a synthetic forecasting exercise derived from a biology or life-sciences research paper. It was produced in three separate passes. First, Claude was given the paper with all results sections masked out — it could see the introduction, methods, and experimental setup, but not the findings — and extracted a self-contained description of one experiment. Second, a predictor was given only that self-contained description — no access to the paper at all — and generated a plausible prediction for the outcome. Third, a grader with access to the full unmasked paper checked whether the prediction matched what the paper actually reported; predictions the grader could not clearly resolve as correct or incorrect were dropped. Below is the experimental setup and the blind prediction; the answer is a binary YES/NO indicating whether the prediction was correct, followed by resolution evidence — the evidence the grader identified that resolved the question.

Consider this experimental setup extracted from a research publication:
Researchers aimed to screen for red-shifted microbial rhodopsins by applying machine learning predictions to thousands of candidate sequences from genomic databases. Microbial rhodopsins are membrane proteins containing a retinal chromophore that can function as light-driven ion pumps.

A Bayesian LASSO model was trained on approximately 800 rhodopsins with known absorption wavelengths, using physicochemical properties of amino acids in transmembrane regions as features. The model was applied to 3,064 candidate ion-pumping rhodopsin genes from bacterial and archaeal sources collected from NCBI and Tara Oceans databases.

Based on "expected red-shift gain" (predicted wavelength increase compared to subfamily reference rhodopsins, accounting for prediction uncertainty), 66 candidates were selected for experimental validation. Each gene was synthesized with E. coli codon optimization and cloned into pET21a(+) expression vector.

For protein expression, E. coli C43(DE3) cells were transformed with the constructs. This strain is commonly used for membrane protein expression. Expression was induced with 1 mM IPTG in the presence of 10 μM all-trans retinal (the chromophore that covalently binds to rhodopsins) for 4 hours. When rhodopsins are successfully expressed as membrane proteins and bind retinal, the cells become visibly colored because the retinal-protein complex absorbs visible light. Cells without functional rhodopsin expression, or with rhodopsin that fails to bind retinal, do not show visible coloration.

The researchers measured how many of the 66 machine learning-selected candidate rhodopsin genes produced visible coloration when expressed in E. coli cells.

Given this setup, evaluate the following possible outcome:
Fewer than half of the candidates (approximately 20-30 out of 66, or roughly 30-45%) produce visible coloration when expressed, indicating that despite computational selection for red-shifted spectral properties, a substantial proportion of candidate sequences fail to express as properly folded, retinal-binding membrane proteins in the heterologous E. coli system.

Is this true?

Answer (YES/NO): NO